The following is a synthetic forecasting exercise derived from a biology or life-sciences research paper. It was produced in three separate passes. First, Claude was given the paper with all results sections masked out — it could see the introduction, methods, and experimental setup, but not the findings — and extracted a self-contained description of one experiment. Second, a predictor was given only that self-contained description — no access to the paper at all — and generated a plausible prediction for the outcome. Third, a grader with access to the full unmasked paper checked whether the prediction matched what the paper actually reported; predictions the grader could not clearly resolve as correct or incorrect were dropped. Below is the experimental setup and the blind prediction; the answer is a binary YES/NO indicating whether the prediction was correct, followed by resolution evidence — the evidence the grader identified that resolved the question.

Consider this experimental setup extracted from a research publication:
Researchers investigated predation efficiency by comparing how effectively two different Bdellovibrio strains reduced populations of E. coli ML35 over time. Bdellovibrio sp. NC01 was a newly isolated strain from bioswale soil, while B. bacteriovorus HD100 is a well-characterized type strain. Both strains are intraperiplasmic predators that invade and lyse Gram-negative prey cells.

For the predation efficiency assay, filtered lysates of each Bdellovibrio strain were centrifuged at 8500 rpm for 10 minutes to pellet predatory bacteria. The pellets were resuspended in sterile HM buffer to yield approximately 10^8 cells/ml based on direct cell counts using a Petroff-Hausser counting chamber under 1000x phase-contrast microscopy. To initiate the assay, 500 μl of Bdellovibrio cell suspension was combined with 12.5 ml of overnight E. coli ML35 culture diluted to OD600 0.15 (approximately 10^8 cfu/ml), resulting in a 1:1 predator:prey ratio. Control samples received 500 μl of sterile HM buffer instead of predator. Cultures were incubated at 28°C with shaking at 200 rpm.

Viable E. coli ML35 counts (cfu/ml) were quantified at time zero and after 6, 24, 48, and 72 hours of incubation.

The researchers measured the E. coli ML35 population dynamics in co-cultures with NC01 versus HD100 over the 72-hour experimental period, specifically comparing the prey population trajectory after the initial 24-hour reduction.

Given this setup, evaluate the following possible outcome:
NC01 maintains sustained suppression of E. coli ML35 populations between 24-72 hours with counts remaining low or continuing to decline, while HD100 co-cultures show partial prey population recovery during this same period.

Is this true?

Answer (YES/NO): NO